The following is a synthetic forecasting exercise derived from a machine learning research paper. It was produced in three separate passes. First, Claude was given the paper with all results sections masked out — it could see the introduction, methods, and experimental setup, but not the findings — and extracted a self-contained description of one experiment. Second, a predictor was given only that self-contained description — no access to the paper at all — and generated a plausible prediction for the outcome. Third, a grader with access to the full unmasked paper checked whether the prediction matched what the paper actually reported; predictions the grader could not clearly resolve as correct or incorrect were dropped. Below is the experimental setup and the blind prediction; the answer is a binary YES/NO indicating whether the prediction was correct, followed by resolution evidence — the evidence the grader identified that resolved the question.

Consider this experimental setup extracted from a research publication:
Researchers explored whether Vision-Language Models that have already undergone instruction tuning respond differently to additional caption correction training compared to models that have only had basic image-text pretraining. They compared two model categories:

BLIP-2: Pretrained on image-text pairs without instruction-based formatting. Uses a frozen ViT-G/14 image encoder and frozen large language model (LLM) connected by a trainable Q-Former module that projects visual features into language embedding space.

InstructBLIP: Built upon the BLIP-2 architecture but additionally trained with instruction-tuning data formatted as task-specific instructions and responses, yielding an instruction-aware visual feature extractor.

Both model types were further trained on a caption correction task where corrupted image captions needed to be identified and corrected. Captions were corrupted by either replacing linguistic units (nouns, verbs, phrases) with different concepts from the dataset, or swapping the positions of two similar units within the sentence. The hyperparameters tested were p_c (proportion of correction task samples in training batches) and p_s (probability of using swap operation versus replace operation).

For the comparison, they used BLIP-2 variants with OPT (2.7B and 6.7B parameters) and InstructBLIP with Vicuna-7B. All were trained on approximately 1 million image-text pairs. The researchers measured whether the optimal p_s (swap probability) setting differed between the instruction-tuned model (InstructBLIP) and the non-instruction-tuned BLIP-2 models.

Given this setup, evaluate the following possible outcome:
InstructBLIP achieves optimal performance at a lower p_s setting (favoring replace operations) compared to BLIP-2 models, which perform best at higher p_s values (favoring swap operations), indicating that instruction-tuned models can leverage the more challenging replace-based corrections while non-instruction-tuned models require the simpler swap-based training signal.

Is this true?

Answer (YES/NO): NO